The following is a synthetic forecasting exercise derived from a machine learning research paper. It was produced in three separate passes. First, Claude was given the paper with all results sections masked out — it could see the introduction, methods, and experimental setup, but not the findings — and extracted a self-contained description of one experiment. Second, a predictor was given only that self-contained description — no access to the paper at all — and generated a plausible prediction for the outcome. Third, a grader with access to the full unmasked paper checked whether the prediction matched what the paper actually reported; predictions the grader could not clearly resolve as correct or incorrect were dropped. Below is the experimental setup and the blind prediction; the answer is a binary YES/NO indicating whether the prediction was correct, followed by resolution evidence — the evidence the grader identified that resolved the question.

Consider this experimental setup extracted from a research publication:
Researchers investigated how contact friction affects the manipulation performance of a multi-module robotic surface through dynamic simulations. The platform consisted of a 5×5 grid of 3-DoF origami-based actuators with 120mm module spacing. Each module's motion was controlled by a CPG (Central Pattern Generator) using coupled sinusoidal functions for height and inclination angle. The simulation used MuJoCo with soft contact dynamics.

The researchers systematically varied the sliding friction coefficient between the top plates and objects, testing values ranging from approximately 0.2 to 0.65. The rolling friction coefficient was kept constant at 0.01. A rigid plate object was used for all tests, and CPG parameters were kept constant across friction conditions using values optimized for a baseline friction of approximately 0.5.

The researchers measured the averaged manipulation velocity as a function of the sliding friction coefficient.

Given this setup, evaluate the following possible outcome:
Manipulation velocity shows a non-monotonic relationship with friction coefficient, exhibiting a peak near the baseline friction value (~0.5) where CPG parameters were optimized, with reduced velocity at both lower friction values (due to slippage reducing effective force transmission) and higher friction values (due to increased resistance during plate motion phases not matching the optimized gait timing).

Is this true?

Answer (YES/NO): NO